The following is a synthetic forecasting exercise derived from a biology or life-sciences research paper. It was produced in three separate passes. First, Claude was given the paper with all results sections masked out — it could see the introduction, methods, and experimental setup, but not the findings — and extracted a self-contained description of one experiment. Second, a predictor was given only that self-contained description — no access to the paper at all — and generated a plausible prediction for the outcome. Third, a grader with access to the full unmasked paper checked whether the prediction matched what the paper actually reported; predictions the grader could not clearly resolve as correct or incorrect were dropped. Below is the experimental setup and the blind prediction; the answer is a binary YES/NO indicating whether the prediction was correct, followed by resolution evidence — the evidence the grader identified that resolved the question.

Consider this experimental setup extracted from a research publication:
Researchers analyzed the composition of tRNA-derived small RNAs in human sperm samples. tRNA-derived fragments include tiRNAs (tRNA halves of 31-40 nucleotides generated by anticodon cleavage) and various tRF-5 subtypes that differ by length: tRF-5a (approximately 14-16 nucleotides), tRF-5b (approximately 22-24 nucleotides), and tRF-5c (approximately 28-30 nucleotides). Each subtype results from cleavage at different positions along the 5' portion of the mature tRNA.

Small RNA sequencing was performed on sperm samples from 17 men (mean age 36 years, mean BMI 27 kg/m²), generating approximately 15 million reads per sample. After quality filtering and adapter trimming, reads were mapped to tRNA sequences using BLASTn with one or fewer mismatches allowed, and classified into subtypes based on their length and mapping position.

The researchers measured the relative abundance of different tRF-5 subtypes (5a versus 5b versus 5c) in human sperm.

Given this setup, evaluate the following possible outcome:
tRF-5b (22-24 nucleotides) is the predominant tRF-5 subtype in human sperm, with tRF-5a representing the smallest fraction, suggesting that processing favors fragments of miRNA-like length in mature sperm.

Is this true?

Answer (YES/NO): NO